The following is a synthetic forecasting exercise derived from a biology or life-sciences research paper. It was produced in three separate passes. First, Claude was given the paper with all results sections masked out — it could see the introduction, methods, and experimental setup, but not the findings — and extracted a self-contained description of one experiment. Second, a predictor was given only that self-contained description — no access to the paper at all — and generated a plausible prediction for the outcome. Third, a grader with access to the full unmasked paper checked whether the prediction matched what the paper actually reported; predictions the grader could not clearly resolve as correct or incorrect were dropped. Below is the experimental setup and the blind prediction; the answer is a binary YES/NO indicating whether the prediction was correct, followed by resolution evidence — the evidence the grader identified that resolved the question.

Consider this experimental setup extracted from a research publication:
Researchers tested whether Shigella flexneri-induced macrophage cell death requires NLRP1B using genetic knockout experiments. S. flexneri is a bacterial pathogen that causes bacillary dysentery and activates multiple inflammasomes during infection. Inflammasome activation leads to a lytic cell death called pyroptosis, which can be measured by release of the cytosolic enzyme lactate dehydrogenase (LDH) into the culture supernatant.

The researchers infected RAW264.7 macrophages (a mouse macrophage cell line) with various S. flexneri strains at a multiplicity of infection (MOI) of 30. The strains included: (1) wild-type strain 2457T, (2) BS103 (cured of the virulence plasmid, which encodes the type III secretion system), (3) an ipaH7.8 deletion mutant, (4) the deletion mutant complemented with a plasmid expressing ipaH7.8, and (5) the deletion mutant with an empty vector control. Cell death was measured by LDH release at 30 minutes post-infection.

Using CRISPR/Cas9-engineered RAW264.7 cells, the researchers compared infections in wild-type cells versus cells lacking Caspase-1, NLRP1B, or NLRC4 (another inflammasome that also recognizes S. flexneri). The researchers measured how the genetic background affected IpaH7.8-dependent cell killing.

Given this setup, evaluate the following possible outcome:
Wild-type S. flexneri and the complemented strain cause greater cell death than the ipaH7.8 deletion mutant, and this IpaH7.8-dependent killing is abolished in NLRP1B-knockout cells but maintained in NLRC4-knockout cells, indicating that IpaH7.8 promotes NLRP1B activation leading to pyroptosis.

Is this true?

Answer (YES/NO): NO